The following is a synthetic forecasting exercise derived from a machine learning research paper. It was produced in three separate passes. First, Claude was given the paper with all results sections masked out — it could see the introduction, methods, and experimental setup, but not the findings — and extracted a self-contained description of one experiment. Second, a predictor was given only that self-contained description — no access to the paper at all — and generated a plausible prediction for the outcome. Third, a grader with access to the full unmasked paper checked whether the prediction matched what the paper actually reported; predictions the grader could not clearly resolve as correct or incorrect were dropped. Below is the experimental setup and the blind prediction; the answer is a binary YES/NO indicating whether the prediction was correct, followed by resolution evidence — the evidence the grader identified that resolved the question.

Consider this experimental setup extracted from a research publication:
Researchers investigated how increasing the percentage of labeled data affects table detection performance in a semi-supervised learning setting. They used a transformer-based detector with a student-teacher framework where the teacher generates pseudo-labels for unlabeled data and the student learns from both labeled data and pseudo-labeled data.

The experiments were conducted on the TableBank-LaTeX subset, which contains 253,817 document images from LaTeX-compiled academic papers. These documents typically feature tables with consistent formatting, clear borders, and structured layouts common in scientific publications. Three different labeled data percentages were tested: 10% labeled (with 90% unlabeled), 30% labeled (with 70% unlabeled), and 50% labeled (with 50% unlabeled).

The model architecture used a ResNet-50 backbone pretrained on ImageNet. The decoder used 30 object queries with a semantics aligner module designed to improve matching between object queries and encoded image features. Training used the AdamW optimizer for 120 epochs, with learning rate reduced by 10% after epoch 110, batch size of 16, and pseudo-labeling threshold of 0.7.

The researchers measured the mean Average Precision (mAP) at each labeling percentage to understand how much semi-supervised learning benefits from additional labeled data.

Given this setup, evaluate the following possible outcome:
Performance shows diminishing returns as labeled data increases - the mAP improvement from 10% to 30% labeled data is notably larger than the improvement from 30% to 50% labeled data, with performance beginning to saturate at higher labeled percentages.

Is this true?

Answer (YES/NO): YES